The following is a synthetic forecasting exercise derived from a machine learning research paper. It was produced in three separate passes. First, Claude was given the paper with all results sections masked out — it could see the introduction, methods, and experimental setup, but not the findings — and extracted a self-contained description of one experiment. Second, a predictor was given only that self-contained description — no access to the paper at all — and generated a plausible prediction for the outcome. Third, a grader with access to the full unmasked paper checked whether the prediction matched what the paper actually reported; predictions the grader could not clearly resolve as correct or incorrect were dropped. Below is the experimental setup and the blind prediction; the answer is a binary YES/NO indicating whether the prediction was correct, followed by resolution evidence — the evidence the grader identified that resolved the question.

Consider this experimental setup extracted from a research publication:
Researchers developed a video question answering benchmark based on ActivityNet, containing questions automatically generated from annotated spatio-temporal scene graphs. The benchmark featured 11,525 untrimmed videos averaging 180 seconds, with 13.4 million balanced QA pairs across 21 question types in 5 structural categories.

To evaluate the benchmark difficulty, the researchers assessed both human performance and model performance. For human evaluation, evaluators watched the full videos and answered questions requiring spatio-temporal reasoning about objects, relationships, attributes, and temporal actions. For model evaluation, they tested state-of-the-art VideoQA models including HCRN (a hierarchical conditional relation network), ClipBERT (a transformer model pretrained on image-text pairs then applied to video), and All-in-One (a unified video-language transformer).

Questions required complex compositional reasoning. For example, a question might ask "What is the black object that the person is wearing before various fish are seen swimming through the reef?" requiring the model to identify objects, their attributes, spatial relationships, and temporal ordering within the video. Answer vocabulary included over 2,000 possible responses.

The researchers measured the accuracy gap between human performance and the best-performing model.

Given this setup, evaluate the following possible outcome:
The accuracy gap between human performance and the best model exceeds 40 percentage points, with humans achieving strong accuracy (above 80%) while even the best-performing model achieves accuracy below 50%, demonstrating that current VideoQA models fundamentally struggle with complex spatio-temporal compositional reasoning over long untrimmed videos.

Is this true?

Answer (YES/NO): NO